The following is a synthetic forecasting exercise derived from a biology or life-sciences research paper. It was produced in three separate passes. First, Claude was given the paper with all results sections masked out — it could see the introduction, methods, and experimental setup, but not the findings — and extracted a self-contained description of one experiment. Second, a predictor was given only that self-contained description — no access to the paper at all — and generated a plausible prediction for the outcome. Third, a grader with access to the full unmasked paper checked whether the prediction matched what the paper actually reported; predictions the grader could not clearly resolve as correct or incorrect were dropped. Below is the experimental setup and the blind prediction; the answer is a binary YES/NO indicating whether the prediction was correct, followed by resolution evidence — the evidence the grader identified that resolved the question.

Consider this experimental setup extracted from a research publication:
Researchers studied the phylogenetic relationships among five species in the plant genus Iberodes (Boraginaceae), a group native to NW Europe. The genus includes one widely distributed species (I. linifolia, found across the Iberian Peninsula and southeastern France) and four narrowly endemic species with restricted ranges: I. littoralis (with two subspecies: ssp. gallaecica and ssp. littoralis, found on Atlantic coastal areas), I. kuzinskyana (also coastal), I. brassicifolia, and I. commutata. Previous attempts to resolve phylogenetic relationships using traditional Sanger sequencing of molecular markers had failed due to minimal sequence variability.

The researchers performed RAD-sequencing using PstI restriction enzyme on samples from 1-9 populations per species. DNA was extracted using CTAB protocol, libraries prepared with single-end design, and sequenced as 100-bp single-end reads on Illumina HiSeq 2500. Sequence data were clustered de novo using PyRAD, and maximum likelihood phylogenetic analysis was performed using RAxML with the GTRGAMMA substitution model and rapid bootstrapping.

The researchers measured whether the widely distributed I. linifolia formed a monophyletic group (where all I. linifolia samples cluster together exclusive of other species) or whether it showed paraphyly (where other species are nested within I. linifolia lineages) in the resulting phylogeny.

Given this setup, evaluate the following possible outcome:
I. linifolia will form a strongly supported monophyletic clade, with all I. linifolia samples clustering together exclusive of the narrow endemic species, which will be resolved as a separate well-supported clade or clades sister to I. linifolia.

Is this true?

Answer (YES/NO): NO